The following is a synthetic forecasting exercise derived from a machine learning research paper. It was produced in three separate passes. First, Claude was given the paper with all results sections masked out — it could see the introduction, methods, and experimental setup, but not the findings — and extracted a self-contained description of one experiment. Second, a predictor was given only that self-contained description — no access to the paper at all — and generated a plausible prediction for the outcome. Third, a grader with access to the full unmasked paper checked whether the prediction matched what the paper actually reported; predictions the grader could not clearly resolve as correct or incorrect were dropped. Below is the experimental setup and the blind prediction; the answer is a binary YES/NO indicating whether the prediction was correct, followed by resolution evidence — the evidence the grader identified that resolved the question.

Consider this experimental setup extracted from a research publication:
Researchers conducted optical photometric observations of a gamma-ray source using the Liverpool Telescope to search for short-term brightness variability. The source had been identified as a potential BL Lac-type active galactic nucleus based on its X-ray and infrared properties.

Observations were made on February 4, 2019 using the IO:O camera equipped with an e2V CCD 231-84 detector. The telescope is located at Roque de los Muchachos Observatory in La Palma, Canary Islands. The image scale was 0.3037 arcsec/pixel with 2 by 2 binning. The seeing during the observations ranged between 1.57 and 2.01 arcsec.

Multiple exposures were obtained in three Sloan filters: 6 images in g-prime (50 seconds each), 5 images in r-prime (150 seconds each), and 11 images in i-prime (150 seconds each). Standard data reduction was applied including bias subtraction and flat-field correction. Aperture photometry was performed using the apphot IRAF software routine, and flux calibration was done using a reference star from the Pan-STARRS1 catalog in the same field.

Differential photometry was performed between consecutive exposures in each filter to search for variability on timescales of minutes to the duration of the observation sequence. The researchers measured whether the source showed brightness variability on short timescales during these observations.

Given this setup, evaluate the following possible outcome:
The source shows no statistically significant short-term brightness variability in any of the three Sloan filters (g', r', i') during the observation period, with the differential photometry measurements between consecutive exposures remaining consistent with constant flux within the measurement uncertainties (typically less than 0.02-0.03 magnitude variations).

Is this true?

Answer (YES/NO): YES